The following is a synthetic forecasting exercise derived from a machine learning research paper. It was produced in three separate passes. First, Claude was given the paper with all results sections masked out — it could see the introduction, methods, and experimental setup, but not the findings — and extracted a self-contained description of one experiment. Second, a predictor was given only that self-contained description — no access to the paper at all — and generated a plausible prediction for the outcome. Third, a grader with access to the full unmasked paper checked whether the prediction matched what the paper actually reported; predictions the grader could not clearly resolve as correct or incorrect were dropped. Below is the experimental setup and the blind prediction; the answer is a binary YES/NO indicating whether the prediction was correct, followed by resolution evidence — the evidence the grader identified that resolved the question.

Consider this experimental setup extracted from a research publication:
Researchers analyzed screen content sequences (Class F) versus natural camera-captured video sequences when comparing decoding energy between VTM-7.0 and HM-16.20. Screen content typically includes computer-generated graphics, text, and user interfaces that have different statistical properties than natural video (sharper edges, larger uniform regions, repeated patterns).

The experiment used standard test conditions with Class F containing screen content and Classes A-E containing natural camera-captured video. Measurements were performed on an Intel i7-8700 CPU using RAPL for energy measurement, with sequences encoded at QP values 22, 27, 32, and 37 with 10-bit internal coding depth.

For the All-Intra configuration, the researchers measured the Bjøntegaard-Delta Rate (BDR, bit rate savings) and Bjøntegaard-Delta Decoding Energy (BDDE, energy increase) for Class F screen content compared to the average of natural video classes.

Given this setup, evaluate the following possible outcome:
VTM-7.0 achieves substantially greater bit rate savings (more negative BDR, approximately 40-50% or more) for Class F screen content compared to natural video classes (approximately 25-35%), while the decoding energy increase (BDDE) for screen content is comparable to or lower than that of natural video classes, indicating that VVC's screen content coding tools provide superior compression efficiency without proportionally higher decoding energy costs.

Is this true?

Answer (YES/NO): NO